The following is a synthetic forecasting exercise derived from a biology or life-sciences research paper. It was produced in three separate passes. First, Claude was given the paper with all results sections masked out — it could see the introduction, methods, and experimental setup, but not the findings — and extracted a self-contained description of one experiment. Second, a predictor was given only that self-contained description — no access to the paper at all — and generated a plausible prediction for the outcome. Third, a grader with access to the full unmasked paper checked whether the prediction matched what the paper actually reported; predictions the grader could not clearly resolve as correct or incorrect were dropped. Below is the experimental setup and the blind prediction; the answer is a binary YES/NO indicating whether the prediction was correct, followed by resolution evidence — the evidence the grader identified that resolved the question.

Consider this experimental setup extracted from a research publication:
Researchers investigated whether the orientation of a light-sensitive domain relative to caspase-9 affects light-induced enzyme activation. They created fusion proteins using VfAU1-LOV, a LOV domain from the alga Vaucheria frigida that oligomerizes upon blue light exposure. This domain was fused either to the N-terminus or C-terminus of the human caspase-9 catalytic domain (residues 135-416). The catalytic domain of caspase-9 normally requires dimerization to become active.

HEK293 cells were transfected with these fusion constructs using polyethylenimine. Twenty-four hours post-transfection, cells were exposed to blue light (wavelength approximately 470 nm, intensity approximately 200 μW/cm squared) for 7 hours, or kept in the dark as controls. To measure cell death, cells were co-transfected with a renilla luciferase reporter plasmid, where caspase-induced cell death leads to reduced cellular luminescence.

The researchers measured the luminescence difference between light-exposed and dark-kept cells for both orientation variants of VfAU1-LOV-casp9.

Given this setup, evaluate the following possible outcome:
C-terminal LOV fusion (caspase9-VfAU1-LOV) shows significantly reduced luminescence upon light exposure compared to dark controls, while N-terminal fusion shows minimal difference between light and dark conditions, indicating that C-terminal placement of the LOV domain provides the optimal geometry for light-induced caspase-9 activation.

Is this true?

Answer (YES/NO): NO